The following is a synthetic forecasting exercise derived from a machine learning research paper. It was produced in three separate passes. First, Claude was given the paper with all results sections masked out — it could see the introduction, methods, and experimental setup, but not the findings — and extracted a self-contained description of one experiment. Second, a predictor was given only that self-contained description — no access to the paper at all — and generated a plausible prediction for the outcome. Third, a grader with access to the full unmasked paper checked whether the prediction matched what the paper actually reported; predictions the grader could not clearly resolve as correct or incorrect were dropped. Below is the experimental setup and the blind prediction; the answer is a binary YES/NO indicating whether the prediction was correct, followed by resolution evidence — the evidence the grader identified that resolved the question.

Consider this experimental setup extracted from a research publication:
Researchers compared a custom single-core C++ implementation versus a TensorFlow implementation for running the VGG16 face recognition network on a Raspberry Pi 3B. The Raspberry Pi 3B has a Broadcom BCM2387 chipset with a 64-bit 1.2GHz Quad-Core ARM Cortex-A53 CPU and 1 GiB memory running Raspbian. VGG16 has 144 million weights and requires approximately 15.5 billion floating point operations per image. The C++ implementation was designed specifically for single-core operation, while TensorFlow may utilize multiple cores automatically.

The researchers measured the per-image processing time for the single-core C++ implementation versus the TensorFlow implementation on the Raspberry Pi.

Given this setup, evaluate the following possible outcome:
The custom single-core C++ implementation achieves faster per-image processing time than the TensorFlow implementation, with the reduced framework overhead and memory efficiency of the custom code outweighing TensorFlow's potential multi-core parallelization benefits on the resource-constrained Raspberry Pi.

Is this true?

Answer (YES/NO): YES